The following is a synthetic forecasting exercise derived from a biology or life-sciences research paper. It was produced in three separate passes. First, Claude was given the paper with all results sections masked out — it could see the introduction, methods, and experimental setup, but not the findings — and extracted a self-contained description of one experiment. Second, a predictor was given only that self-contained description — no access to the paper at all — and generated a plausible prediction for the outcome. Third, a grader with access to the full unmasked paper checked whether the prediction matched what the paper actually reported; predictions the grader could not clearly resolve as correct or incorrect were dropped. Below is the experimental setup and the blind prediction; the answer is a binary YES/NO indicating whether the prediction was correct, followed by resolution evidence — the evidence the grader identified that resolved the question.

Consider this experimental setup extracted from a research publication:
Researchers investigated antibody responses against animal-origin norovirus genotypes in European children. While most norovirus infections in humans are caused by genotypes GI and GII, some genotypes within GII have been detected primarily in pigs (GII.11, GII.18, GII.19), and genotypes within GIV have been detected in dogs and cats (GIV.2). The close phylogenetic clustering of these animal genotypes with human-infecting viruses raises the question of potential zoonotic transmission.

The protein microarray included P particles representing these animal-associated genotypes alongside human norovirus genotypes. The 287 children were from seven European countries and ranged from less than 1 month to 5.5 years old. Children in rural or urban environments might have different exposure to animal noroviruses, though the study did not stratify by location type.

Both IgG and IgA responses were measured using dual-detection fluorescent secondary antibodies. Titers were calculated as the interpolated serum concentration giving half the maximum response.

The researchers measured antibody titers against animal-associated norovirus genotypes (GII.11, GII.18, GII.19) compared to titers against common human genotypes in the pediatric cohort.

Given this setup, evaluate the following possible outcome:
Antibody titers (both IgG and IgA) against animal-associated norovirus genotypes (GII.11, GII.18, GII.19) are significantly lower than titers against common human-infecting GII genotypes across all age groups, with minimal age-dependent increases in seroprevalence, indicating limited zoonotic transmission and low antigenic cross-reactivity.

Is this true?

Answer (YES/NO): NO